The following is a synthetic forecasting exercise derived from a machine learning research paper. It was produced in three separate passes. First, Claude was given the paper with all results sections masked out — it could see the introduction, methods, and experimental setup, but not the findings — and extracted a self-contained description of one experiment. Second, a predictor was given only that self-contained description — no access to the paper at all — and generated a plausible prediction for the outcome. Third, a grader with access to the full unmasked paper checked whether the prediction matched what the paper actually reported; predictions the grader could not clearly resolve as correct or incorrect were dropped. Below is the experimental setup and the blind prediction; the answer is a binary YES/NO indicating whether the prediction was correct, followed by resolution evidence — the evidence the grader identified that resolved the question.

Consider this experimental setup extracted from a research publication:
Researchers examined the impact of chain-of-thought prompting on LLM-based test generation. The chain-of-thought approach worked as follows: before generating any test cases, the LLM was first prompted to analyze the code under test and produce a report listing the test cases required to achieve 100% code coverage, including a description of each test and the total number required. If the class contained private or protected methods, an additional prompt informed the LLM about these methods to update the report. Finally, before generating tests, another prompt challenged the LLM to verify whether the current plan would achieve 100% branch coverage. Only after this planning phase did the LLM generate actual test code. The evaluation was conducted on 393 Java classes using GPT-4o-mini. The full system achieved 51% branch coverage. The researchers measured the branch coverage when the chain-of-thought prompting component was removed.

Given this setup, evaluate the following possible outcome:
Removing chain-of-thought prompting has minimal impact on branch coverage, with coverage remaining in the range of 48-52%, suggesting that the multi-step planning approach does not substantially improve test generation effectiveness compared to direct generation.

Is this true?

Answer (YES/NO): NO